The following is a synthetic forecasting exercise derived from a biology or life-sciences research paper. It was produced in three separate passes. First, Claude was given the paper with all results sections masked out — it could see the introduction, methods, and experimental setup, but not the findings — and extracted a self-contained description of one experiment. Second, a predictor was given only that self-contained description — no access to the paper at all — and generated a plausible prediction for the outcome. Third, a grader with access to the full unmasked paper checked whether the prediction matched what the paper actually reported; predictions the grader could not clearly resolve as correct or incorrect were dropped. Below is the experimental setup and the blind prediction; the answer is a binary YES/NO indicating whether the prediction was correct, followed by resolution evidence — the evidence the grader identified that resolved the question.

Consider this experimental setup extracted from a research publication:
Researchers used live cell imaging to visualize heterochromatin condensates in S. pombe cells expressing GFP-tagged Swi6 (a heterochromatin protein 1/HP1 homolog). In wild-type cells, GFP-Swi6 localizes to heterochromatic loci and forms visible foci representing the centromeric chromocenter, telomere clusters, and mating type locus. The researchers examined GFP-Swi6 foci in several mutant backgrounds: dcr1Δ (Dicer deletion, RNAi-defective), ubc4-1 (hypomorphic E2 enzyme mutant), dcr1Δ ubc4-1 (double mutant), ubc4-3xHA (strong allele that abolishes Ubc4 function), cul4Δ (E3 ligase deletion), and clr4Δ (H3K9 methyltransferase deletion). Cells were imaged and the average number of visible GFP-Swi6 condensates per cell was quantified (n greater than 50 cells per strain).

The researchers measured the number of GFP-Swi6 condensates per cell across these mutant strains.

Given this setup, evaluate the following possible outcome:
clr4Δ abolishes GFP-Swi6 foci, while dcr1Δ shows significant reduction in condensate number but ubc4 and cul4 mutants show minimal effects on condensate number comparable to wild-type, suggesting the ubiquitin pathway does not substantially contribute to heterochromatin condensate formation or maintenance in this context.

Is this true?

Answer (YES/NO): NO